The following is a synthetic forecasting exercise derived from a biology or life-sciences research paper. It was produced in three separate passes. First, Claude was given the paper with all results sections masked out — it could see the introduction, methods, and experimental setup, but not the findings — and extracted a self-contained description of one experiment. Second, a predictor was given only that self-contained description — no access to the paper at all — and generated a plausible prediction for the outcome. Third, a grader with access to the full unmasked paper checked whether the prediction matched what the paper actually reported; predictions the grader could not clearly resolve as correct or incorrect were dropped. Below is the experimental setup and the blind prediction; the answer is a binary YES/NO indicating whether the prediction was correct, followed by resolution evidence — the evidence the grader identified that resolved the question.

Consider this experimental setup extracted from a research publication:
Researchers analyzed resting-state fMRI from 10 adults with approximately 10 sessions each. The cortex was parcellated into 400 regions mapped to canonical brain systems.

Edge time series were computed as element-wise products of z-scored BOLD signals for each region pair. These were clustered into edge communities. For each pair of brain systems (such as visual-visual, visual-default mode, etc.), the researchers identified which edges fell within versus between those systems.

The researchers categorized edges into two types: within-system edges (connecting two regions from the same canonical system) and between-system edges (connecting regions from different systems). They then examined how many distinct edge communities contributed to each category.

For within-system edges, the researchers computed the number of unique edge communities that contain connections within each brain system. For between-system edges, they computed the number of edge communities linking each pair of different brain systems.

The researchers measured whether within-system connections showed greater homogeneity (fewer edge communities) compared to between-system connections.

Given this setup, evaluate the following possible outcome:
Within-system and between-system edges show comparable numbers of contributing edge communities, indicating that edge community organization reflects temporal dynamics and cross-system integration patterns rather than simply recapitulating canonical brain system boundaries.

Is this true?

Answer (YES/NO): NO